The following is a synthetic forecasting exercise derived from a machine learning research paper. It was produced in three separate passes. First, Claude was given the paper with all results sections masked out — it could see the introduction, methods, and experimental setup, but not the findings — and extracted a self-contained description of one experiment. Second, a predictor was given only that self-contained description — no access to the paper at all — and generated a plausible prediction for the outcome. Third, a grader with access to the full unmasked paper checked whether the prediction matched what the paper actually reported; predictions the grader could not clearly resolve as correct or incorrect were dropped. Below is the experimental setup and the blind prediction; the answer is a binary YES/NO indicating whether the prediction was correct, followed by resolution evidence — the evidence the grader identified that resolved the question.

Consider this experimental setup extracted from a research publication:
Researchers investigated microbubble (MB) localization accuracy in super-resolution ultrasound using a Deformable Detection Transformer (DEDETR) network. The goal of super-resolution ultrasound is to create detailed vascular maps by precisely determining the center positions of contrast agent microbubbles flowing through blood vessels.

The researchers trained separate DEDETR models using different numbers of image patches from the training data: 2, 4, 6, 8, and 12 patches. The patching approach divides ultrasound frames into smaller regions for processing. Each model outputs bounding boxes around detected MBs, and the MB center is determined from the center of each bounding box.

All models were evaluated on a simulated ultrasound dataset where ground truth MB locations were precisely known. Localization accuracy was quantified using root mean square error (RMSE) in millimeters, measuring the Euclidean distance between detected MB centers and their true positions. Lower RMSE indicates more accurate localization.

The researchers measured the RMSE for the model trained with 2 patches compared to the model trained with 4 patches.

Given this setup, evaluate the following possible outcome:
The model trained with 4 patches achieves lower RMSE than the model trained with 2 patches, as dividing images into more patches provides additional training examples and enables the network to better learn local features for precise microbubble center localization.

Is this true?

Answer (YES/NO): YES